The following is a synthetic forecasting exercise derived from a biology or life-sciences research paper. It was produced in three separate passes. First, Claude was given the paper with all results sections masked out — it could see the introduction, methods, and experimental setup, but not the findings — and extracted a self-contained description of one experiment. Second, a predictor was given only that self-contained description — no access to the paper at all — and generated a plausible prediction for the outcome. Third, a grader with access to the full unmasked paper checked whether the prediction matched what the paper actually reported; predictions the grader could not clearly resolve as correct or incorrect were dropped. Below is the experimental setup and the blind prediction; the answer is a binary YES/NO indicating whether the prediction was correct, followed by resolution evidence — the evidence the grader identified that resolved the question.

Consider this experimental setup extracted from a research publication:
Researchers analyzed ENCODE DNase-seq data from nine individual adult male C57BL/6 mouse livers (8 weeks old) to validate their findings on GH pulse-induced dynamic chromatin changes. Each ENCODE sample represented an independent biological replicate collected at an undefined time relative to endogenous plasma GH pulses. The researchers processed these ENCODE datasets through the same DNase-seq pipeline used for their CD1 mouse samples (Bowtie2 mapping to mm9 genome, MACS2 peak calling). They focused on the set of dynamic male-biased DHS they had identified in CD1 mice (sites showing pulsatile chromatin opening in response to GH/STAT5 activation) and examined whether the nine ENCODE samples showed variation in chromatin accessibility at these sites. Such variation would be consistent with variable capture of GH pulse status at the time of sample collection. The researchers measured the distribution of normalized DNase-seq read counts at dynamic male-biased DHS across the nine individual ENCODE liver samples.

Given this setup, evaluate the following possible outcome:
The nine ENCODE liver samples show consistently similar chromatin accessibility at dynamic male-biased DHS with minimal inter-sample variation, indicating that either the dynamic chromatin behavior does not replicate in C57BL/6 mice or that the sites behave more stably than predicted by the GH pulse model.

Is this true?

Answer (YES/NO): NO